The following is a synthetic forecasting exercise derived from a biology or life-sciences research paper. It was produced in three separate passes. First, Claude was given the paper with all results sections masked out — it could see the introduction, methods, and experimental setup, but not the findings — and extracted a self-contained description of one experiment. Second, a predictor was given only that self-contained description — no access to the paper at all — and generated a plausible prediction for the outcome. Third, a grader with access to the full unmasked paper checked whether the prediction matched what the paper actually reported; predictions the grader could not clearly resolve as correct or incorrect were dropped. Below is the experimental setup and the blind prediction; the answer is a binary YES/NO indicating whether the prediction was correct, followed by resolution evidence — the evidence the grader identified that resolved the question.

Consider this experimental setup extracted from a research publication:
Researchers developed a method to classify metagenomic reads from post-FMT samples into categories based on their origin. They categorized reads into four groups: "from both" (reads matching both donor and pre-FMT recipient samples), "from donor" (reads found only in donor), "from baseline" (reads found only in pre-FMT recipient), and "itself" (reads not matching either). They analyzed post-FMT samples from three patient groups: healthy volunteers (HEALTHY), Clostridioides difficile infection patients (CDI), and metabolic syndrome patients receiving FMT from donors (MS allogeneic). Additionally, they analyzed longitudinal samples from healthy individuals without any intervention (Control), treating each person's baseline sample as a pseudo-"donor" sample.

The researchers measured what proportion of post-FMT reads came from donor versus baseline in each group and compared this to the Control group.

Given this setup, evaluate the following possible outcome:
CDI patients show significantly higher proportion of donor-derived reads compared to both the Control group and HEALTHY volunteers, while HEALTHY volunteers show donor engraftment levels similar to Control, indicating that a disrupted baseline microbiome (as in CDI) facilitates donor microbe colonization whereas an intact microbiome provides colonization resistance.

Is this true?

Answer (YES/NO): NO